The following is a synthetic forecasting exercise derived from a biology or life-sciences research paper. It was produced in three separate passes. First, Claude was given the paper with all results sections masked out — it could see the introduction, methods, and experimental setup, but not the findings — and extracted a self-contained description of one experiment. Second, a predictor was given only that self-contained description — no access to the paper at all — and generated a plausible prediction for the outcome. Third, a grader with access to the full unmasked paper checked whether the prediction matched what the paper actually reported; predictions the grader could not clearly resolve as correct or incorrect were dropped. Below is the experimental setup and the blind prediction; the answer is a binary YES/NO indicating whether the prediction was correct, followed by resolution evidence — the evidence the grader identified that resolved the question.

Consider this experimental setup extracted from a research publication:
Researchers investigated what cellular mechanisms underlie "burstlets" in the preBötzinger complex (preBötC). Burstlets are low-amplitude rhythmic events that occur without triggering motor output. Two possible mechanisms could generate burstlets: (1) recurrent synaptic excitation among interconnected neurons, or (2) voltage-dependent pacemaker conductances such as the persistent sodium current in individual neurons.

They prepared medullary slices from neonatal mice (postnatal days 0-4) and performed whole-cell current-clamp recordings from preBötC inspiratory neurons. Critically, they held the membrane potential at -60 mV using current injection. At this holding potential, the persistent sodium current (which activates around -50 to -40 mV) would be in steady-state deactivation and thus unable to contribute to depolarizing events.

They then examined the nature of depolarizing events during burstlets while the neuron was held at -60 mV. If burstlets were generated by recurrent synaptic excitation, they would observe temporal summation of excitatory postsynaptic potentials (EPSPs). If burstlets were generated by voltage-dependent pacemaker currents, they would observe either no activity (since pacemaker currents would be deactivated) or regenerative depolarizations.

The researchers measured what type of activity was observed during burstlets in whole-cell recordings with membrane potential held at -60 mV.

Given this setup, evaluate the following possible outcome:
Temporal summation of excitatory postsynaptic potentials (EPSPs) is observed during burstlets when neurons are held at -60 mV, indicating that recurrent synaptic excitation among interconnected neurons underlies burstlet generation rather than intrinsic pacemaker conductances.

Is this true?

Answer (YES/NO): YES